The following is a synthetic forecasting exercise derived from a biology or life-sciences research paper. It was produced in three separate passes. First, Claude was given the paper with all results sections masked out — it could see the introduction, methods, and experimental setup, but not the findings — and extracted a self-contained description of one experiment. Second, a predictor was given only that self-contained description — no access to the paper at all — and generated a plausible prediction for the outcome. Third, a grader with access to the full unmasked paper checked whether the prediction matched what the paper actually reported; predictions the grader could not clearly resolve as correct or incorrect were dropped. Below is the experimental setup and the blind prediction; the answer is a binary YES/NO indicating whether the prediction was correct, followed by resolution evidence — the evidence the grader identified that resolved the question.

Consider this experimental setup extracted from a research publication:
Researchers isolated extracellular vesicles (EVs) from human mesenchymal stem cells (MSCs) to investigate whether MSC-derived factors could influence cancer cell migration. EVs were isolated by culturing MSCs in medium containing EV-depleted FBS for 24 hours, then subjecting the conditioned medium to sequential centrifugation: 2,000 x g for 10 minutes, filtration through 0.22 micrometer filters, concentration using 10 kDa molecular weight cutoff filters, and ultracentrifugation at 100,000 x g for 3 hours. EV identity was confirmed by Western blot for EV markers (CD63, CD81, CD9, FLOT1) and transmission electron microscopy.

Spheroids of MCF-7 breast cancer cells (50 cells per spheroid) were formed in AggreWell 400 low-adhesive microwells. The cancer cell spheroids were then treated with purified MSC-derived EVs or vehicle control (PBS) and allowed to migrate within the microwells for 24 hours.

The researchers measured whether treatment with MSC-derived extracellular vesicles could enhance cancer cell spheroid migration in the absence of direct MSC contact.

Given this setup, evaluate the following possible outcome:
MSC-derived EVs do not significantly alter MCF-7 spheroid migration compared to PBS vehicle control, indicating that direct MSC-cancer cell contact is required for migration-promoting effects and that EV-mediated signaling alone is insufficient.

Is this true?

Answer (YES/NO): NO